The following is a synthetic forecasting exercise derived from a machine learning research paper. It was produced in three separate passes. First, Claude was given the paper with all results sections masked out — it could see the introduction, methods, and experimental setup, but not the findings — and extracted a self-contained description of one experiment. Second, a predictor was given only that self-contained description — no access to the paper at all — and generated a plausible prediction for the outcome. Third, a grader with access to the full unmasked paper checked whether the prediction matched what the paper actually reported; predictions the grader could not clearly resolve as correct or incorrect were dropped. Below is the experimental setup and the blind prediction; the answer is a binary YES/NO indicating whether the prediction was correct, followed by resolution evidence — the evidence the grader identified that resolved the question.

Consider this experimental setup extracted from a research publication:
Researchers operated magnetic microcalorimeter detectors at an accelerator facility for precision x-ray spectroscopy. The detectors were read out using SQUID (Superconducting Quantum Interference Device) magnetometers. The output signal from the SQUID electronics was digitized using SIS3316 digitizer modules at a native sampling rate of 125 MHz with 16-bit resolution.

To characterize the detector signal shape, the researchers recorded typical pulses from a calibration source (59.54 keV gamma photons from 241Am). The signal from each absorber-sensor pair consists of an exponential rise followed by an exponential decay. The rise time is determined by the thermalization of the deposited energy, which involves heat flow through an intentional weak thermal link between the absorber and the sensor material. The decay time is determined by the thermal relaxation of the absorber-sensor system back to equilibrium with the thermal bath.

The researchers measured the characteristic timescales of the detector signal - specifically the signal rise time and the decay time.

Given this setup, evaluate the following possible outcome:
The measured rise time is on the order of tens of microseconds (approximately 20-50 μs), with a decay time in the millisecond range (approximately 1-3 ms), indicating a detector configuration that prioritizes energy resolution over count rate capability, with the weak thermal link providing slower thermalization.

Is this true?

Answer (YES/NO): NO